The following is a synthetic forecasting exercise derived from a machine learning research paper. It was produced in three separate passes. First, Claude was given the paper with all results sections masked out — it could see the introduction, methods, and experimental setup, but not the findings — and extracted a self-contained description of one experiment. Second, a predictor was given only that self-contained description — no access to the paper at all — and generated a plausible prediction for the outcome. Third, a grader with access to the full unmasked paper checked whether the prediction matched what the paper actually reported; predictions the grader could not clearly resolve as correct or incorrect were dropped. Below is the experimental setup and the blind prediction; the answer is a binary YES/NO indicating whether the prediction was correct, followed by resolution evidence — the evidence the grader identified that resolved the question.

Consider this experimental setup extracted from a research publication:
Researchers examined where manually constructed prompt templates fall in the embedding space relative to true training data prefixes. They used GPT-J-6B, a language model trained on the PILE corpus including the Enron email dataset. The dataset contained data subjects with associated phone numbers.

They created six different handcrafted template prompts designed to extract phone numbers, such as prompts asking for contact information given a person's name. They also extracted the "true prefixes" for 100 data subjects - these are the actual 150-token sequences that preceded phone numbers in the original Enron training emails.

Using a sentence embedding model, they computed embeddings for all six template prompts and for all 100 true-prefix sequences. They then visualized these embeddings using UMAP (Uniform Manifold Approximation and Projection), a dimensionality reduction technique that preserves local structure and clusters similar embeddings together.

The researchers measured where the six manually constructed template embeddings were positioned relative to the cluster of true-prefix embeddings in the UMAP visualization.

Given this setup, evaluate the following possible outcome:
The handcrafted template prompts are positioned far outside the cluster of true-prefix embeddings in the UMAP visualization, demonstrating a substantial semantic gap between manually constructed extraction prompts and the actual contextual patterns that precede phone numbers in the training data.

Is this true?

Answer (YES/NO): YES